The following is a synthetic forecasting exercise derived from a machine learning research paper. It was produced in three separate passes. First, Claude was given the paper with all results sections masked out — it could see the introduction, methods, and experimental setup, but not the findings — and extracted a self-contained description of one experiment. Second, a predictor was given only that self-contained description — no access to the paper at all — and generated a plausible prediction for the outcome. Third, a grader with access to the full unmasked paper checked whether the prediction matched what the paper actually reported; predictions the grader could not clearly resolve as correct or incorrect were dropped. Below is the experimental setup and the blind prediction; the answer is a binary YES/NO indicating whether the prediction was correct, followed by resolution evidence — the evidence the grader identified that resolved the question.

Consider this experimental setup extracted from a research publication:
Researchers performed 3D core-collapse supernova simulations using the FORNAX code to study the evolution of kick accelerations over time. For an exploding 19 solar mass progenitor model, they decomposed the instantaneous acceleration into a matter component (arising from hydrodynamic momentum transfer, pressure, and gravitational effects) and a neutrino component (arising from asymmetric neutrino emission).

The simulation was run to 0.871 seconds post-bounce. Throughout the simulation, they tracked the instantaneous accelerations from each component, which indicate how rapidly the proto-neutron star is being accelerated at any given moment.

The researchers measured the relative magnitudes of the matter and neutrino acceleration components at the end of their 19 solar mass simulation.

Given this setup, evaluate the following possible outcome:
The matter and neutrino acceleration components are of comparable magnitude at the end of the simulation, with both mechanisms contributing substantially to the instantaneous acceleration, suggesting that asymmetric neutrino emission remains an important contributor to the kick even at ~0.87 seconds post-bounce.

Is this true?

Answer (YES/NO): NO